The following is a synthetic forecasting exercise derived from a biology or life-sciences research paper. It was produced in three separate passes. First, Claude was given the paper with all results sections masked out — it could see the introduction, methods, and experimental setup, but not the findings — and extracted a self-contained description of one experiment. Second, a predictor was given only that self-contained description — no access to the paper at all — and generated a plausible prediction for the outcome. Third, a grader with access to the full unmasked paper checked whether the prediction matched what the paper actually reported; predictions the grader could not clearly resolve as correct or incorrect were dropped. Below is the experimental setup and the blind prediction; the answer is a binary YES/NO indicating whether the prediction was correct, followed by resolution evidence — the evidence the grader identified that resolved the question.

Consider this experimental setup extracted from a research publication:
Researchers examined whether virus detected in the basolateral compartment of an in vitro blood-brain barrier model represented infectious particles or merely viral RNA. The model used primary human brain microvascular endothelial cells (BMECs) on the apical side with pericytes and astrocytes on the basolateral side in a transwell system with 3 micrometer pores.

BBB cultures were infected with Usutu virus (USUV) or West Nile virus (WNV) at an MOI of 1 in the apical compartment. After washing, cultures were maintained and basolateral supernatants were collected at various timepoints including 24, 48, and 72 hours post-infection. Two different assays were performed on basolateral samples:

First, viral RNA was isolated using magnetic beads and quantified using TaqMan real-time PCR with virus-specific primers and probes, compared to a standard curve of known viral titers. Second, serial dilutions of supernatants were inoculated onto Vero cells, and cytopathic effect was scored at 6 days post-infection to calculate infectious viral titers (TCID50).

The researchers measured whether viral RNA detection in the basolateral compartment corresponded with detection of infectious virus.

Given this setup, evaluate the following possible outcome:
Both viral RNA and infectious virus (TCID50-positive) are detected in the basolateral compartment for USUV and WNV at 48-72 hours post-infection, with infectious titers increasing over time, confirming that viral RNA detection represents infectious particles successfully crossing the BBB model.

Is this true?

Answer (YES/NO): YES